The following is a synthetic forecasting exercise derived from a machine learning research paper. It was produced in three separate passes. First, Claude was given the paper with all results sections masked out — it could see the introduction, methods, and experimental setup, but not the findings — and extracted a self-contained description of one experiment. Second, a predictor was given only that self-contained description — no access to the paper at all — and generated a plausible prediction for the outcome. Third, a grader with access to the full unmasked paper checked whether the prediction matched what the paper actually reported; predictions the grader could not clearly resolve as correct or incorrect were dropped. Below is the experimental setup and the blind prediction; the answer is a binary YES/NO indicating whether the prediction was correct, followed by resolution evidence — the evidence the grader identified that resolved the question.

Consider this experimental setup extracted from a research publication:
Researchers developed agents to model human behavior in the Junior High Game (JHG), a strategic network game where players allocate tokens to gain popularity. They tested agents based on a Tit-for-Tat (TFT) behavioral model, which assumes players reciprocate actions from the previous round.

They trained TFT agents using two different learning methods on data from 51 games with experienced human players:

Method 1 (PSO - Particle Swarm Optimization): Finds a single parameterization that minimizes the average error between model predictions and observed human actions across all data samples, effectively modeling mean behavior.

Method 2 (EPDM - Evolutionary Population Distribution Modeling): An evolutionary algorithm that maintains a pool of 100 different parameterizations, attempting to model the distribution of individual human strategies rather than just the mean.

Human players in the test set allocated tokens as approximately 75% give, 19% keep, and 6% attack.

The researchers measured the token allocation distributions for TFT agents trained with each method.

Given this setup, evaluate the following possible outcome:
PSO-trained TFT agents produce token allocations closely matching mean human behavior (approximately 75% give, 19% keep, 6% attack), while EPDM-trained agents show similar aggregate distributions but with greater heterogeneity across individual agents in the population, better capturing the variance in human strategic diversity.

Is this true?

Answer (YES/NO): NO